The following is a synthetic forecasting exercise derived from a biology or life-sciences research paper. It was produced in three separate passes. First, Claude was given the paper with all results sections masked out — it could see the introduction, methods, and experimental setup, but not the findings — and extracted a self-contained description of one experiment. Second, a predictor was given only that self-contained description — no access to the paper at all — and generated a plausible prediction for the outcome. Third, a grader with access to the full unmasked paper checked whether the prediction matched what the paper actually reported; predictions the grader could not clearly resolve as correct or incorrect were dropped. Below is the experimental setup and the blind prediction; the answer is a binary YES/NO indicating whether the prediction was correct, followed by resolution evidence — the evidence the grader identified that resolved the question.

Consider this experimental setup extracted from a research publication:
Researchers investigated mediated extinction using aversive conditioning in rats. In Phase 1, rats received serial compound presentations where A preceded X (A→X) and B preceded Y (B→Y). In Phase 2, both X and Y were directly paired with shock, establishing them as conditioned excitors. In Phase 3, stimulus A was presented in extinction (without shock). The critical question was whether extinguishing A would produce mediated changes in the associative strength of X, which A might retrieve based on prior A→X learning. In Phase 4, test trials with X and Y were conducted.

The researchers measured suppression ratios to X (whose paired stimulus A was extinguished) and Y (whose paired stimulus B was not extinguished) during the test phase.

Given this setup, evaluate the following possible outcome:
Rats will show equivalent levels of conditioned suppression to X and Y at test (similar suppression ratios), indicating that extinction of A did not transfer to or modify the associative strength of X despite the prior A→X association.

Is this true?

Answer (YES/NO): NO